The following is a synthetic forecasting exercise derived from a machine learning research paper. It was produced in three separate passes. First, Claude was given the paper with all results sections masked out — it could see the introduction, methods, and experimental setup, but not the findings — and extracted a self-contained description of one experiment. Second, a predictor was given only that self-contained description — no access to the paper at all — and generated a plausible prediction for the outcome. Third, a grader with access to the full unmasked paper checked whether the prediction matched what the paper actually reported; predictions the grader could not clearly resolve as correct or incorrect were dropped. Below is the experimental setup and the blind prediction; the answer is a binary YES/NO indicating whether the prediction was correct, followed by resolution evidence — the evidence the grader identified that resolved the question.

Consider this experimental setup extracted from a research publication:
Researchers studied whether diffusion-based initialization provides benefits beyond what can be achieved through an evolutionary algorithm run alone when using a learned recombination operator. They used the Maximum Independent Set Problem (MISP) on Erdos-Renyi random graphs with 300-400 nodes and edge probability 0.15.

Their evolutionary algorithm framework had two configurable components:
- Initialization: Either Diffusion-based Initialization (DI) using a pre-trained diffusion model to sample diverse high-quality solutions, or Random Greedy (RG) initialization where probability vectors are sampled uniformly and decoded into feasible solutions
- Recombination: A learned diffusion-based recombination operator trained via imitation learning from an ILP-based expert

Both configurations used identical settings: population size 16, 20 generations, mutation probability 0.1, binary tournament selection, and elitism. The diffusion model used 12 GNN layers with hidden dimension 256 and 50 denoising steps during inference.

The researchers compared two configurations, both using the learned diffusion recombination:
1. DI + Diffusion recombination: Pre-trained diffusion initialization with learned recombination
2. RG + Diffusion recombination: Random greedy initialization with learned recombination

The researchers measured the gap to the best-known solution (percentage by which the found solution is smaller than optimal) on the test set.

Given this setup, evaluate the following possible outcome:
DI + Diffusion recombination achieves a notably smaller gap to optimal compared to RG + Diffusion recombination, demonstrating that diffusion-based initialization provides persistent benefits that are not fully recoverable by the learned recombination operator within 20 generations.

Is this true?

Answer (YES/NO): YES